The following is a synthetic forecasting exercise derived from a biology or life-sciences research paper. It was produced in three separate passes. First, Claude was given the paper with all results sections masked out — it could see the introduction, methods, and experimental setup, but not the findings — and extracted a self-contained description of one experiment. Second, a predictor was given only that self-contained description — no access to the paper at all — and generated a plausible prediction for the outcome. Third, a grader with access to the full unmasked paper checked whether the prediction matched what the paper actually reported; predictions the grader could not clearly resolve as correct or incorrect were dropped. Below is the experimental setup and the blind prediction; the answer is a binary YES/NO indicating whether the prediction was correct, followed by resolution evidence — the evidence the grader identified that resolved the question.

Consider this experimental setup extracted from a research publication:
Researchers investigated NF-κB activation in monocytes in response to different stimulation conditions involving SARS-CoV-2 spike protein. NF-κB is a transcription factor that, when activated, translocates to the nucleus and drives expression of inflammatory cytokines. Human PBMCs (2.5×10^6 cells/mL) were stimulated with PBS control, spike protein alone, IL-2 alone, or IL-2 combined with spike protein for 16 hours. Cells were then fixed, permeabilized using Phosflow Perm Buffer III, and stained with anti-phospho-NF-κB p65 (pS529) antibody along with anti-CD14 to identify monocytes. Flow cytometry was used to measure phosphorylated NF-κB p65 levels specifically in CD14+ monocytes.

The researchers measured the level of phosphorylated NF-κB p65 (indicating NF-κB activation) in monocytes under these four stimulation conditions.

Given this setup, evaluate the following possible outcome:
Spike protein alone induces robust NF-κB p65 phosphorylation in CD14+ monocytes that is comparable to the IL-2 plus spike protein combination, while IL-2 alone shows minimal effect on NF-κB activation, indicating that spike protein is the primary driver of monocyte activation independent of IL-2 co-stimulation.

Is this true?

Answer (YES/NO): NO